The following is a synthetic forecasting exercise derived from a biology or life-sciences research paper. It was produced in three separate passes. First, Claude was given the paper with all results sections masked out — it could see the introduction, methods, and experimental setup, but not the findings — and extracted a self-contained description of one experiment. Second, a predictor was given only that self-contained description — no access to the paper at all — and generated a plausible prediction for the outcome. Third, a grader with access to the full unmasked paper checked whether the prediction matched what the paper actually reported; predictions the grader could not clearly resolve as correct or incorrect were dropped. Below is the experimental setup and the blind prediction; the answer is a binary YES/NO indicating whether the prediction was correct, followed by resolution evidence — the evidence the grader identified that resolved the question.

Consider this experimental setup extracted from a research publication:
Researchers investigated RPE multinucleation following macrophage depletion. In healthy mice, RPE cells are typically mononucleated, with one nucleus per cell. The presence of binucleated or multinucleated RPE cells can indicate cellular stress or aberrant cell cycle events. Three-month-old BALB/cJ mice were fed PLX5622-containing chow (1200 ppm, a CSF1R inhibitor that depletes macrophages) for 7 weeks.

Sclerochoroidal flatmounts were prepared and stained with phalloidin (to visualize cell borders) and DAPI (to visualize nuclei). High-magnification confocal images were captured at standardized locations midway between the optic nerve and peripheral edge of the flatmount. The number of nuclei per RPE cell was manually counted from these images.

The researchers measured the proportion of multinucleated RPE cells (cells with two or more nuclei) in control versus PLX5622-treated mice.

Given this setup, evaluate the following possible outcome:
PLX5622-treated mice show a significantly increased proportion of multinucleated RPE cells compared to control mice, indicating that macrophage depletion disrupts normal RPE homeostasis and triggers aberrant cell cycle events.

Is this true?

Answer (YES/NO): YES